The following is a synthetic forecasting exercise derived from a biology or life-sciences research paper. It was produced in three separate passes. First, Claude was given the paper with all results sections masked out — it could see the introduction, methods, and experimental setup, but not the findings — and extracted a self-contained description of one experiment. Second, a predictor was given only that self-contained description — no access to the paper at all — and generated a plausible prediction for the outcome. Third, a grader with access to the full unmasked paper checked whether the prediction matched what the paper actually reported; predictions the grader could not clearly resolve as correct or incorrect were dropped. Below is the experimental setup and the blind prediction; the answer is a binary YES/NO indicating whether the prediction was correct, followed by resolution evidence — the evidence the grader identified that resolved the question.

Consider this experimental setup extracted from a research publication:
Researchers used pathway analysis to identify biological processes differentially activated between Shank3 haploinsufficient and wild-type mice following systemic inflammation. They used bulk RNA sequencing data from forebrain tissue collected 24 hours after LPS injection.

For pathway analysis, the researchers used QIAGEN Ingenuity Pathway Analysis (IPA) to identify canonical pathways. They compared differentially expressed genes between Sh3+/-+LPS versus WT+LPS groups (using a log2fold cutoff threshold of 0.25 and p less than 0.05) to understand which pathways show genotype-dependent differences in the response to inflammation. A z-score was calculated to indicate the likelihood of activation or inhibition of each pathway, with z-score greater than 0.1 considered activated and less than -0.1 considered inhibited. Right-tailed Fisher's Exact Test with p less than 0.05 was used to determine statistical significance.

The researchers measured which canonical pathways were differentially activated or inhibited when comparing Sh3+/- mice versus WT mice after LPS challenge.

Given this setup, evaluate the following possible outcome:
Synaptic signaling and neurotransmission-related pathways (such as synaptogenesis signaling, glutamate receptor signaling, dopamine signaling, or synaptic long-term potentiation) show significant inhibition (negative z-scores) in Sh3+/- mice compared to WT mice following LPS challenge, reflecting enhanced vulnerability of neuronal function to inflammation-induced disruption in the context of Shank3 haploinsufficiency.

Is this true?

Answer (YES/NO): YES